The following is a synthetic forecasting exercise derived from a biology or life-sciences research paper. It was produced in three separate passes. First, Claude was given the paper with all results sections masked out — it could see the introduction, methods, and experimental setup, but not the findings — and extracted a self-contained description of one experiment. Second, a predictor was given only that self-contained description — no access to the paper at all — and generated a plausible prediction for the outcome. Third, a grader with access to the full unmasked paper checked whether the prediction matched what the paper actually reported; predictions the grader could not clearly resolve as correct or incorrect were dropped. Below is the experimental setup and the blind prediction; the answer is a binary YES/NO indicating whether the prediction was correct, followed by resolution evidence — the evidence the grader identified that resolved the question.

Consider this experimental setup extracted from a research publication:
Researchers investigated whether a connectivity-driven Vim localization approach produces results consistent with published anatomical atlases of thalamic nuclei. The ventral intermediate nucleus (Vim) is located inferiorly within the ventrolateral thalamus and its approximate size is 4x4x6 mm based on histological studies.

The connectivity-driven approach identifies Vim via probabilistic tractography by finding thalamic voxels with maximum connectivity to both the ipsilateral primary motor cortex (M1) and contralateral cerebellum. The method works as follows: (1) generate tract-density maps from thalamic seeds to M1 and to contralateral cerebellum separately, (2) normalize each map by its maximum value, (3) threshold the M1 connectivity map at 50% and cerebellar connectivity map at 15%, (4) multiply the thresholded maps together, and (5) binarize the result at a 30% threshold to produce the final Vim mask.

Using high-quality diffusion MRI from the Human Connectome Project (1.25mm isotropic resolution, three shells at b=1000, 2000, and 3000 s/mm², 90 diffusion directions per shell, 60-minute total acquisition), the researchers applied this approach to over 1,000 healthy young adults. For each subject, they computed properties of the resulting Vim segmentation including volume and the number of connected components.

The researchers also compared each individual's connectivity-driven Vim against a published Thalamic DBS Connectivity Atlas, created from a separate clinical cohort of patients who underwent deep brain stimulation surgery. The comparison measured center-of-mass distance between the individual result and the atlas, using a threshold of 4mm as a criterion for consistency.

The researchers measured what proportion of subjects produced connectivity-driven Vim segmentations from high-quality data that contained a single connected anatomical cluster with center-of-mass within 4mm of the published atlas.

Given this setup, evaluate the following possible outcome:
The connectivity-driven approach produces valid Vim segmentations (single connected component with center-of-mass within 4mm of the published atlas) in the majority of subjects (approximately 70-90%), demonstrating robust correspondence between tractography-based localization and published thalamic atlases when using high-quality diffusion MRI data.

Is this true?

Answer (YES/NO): NO